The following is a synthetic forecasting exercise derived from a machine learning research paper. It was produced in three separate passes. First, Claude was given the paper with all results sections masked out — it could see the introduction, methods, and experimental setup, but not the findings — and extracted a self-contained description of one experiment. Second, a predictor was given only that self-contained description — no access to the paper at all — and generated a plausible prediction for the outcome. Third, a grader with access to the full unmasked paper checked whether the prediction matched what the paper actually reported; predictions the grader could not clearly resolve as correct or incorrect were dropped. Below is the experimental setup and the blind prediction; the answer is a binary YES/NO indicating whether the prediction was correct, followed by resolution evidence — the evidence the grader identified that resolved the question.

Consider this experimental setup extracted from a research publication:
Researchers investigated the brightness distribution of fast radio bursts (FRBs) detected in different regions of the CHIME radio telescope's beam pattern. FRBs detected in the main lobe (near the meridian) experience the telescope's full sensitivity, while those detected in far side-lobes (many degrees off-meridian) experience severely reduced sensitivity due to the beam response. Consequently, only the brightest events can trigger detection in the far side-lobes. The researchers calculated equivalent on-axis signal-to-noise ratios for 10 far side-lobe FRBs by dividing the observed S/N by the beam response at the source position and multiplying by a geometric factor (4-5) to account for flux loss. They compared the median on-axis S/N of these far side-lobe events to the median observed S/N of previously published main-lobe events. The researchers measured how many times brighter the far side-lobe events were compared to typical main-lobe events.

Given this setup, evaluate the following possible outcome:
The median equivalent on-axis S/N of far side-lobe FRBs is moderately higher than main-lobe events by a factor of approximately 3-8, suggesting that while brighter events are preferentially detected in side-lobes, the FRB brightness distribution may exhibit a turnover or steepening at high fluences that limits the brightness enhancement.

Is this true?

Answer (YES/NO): NO